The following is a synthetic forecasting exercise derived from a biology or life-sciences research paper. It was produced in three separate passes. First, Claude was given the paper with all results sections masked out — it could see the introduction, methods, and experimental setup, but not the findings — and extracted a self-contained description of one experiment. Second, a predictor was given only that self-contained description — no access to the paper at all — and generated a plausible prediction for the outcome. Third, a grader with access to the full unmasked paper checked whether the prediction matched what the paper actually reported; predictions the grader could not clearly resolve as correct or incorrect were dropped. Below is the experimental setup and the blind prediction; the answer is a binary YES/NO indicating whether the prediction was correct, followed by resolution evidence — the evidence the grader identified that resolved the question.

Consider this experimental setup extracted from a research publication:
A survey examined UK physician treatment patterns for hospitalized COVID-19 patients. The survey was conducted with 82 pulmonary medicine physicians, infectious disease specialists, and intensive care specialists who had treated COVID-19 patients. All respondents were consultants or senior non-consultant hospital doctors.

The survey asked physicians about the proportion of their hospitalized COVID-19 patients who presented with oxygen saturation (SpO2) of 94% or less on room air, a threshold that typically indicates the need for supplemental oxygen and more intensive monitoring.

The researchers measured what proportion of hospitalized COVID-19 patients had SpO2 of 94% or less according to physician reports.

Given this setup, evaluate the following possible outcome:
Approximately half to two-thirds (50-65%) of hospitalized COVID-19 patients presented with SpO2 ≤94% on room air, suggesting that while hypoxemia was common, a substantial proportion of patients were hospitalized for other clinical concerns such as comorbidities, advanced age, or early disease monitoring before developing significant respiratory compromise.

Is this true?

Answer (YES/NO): YES